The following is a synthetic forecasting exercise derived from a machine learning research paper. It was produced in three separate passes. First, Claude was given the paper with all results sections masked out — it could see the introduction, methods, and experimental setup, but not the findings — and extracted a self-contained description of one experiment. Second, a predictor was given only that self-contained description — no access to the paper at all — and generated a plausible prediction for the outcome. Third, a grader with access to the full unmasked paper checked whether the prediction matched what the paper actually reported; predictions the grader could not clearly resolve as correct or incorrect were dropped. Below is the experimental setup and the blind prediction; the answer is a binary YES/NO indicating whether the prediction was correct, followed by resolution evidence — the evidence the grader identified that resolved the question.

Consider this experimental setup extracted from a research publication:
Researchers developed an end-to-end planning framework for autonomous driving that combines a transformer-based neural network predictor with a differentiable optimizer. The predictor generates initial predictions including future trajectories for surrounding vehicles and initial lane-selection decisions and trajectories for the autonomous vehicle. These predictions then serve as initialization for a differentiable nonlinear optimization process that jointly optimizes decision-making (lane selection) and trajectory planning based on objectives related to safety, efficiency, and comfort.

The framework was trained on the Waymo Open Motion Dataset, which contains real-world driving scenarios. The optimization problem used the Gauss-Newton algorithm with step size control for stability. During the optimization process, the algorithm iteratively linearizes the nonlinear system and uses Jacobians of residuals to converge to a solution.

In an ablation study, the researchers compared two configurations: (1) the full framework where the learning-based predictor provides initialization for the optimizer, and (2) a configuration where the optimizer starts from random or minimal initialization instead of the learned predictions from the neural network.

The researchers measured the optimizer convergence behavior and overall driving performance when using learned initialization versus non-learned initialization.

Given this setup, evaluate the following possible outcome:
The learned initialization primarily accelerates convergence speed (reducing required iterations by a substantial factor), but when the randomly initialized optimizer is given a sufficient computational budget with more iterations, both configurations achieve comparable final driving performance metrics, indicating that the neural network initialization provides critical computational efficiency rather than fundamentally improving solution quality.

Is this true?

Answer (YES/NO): NO